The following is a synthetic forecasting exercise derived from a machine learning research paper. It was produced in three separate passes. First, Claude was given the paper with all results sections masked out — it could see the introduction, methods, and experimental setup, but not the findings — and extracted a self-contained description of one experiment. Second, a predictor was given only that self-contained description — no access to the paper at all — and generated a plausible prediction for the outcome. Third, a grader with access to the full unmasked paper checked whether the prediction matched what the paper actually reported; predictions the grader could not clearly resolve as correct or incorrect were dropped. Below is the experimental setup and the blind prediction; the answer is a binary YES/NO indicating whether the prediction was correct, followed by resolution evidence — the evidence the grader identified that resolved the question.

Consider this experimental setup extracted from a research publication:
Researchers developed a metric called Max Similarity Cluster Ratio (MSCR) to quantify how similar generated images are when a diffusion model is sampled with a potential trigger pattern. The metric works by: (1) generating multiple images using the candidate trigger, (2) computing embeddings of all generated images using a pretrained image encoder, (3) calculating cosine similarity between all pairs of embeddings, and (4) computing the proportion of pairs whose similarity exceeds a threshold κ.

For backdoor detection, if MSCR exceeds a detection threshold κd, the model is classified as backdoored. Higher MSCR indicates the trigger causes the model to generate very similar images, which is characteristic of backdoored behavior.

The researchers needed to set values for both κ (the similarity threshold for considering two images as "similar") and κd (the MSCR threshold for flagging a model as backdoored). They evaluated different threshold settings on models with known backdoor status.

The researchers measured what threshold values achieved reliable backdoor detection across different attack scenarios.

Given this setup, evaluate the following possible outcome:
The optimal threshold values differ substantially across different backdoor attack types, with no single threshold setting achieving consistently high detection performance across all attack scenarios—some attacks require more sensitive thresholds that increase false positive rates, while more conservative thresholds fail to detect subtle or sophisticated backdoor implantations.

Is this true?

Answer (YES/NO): NO